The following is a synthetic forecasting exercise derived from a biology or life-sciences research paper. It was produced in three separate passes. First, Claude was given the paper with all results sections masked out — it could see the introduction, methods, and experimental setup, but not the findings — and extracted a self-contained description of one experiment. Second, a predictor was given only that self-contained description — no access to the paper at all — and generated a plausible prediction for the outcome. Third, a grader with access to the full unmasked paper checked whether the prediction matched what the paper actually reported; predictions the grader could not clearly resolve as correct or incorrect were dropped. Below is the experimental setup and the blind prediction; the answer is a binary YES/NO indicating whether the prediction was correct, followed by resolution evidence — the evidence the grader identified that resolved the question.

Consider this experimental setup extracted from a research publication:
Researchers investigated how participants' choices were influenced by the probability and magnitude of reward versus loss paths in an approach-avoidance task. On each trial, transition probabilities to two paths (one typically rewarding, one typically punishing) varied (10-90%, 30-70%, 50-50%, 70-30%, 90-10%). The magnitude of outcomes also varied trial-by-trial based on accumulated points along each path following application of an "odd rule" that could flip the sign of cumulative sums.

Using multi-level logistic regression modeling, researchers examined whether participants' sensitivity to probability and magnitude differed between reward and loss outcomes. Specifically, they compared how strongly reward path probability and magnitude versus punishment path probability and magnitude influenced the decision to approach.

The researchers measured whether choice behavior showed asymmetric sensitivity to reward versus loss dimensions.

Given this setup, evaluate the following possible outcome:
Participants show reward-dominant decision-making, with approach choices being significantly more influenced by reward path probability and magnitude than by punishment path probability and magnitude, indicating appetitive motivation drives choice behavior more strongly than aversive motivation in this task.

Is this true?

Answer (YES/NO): YES